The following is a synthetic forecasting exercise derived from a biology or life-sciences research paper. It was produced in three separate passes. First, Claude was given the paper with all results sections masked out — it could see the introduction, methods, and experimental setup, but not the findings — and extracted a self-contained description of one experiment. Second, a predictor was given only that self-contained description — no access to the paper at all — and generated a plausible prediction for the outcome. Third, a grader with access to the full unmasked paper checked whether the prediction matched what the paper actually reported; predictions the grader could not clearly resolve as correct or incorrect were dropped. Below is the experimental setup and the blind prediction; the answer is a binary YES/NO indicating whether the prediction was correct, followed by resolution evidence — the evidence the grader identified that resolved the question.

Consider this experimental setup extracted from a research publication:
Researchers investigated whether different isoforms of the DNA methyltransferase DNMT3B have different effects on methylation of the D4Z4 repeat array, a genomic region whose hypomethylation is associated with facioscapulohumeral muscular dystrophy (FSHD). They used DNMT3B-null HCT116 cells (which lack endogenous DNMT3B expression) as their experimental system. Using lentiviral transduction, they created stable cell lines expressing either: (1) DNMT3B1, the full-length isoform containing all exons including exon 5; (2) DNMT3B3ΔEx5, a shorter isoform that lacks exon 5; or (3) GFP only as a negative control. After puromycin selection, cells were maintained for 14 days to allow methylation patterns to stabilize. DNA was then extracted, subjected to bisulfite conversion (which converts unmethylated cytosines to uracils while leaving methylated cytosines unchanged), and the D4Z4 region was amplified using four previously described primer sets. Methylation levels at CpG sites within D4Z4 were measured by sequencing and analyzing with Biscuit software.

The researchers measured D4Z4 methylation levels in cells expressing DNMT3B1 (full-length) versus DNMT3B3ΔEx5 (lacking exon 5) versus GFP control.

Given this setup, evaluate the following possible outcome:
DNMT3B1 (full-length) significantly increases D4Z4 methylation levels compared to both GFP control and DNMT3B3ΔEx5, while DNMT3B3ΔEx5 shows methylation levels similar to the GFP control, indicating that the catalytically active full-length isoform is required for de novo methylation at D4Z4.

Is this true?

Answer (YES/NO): NO